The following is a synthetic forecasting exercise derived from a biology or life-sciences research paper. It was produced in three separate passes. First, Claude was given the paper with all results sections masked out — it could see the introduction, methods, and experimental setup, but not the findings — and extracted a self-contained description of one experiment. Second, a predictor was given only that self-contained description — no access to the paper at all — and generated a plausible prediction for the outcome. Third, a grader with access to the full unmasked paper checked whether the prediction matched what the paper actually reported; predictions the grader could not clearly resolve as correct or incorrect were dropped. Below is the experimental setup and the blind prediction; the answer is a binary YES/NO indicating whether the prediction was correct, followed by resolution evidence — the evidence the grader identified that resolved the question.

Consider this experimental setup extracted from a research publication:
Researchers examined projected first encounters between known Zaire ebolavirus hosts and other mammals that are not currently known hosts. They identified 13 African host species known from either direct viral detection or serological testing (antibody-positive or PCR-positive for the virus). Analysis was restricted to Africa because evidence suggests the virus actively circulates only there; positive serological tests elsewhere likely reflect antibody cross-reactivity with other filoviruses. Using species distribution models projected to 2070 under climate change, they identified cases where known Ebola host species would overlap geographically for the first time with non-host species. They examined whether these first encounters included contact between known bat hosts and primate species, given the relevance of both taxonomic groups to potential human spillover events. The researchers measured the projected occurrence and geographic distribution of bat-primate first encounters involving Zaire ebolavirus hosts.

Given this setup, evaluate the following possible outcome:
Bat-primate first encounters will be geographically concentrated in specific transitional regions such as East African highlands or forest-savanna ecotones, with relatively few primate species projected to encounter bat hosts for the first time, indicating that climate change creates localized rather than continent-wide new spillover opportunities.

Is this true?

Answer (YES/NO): NO